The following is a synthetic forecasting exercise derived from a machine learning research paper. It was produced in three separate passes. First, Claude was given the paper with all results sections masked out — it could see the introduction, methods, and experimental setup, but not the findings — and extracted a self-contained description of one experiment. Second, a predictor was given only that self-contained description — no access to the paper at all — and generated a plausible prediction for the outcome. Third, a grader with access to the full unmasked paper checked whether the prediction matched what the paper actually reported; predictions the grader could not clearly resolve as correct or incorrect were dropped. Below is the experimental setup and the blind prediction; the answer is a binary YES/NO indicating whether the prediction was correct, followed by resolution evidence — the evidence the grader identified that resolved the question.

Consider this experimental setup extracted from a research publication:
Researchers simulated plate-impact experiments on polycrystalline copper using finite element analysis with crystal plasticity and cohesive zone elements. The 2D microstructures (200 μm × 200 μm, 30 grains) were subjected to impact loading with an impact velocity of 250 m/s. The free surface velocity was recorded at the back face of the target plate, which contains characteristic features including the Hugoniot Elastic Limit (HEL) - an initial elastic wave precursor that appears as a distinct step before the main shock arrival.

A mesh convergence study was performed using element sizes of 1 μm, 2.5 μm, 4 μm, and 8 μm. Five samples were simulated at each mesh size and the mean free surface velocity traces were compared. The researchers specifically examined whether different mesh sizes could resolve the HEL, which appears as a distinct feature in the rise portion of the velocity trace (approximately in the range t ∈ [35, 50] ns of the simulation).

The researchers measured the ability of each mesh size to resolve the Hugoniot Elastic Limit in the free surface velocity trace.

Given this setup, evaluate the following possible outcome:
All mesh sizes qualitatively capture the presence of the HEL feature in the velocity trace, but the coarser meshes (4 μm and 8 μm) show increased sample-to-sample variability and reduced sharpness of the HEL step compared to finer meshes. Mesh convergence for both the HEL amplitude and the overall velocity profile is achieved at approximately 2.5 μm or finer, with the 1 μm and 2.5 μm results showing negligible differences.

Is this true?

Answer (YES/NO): NO